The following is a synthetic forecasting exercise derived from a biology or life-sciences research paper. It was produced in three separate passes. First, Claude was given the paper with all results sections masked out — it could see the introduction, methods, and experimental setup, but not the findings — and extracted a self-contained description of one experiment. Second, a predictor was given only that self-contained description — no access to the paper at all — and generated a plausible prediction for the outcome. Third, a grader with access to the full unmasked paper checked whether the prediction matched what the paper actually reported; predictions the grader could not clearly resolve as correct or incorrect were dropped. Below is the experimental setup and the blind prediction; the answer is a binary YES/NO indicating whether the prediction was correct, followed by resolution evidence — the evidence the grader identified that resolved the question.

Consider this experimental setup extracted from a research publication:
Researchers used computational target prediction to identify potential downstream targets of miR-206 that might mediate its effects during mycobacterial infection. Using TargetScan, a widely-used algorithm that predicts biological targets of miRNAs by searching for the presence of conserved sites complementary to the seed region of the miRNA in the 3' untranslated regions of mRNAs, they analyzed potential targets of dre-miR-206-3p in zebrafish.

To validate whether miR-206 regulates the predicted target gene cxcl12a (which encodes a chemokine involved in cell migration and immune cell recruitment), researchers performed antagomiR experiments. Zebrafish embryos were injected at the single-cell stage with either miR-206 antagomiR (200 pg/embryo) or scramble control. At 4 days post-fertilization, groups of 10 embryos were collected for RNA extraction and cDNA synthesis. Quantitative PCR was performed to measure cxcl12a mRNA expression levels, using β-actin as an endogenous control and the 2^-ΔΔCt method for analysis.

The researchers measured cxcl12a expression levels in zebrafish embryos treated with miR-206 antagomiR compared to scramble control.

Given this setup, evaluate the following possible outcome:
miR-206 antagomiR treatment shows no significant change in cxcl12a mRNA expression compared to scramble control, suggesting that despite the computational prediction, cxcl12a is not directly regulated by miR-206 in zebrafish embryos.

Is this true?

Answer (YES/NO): NO